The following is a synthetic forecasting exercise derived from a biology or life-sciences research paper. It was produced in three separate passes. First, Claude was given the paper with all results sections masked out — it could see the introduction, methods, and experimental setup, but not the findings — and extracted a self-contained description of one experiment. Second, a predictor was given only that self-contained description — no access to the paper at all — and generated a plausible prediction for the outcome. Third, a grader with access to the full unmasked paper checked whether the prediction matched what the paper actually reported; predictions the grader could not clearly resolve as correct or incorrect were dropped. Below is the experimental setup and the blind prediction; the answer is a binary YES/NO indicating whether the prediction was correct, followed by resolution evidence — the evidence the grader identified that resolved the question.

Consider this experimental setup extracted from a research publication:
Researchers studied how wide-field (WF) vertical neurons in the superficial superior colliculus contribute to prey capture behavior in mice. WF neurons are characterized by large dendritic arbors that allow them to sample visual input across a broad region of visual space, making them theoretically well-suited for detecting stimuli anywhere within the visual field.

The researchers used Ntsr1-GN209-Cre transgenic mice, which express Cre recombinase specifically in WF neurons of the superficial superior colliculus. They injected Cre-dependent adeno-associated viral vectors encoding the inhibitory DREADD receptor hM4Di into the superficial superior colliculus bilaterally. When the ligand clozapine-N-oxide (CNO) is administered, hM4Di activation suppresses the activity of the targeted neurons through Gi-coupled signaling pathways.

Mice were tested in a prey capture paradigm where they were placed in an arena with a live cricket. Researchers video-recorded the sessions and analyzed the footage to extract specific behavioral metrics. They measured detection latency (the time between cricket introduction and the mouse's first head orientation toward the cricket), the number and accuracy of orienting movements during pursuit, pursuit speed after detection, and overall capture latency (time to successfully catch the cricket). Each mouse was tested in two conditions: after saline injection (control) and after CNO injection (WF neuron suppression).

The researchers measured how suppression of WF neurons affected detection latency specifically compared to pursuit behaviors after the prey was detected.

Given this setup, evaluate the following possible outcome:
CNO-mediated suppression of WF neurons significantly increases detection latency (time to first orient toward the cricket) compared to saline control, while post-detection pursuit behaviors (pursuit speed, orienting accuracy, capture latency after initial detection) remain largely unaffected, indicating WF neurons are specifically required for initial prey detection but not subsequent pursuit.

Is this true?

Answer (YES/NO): YES